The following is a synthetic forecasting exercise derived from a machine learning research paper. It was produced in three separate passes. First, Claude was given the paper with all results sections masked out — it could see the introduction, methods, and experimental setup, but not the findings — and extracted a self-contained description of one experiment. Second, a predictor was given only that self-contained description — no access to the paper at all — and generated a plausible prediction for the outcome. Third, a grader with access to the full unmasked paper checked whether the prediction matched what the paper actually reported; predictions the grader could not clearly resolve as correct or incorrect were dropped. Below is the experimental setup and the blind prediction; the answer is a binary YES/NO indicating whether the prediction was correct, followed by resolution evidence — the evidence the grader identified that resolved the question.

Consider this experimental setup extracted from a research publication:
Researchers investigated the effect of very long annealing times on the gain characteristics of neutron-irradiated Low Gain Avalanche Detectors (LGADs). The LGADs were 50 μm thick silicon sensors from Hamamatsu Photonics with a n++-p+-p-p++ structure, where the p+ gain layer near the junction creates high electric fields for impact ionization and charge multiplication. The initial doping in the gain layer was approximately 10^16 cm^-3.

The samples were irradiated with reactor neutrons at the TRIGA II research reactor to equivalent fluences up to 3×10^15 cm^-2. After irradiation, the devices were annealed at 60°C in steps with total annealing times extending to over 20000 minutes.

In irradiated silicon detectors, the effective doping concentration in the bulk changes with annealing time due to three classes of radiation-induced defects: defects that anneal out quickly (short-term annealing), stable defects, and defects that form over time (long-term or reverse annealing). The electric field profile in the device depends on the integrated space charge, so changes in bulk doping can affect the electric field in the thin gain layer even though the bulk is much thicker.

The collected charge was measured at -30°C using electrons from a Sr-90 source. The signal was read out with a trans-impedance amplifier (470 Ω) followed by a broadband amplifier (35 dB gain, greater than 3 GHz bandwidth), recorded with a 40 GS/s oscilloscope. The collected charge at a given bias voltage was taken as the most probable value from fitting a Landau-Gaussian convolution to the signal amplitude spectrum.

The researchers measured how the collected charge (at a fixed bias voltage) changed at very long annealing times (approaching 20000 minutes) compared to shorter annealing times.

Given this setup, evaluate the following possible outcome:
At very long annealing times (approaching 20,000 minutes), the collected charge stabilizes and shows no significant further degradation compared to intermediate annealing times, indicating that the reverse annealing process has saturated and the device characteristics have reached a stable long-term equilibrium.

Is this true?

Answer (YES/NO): NO